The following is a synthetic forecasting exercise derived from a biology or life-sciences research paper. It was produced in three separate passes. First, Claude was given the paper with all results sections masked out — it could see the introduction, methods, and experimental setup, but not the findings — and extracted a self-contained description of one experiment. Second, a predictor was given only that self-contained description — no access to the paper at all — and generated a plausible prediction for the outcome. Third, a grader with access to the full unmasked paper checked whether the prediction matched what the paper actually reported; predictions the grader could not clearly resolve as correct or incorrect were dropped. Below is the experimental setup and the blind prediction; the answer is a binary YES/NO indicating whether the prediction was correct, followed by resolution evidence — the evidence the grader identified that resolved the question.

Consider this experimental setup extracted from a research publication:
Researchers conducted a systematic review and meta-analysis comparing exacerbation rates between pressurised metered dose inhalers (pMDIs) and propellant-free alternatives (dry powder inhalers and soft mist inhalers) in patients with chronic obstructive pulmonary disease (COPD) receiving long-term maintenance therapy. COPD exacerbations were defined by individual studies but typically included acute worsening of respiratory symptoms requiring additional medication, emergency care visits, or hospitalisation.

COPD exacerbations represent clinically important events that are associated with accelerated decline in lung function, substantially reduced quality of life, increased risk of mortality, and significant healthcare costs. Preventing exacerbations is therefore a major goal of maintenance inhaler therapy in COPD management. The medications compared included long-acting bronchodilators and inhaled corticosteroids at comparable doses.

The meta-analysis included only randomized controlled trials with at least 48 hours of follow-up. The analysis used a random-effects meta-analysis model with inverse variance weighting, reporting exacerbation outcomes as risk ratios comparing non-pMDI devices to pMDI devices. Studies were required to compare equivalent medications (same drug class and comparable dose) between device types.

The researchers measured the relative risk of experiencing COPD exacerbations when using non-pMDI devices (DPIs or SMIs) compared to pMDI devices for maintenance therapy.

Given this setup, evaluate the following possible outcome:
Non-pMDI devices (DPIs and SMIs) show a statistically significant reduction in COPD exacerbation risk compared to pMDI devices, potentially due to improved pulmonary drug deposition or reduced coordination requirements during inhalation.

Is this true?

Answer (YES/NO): NO